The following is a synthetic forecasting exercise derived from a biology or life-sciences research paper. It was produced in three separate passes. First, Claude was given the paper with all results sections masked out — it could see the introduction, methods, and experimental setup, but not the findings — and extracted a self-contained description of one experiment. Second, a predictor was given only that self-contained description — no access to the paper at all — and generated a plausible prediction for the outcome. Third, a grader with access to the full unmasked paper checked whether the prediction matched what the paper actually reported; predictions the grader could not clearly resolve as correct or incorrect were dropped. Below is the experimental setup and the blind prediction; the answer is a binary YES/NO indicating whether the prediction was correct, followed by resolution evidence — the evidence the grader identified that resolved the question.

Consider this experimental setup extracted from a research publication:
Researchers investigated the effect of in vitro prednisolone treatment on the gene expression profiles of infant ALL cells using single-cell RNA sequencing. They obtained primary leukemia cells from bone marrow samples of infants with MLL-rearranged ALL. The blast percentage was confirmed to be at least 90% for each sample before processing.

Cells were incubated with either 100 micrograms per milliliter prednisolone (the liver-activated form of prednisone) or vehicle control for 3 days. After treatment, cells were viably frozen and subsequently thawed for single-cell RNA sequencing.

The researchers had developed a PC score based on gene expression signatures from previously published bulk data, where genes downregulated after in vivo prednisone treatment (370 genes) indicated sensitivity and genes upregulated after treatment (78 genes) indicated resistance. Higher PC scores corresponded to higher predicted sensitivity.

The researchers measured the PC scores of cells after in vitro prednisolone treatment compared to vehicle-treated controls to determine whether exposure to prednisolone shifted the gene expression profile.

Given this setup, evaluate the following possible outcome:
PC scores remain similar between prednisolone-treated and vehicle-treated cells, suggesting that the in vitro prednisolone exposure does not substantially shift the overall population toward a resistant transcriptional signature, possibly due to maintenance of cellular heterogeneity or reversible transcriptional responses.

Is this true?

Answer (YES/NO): NO